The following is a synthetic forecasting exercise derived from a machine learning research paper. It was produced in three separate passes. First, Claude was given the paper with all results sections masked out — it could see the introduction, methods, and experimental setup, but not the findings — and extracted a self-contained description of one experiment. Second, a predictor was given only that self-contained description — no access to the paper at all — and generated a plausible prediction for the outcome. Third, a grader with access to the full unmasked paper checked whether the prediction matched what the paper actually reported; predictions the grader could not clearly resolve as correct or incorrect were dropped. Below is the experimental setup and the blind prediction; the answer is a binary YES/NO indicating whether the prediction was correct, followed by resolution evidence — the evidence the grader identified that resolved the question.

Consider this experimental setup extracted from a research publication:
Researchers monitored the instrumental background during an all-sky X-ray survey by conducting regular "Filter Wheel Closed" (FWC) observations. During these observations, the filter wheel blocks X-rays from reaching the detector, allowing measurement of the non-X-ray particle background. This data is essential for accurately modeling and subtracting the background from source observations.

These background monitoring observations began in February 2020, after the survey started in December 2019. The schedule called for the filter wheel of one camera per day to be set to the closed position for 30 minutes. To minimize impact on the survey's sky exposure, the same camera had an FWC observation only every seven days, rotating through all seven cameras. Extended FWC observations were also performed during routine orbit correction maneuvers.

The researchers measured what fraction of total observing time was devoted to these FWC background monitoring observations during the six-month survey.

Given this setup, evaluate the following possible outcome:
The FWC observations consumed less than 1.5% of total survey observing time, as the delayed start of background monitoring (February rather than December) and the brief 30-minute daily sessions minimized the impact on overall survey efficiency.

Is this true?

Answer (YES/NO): YES